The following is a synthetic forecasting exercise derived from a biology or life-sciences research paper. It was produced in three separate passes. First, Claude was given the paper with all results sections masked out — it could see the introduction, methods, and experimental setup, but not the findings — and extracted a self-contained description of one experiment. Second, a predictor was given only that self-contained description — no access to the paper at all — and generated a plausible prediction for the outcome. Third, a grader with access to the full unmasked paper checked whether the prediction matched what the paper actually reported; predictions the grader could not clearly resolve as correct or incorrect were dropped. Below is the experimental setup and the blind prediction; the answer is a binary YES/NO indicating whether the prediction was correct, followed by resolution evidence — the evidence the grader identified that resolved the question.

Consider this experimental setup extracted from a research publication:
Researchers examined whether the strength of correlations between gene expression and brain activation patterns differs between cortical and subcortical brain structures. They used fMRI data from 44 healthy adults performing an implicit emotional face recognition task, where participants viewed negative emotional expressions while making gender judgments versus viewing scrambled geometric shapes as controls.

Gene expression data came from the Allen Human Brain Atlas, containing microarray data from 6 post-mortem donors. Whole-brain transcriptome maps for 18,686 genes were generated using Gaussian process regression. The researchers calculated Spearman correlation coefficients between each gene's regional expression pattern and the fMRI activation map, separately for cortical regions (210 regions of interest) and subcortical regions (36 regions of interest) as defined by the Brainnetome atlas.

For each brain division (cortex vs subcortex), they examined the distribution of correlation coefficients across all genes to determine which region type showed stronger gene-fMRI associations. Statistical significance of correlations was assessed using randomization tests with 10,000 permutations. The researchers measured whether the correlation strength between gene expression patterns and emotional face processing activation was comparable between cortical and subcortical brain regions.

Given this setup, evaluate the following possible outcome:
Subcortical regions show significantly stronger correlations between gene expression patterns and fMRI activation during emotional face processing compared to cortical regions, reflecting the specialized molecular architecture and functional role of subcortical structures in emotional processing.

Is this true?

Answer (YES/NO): YES